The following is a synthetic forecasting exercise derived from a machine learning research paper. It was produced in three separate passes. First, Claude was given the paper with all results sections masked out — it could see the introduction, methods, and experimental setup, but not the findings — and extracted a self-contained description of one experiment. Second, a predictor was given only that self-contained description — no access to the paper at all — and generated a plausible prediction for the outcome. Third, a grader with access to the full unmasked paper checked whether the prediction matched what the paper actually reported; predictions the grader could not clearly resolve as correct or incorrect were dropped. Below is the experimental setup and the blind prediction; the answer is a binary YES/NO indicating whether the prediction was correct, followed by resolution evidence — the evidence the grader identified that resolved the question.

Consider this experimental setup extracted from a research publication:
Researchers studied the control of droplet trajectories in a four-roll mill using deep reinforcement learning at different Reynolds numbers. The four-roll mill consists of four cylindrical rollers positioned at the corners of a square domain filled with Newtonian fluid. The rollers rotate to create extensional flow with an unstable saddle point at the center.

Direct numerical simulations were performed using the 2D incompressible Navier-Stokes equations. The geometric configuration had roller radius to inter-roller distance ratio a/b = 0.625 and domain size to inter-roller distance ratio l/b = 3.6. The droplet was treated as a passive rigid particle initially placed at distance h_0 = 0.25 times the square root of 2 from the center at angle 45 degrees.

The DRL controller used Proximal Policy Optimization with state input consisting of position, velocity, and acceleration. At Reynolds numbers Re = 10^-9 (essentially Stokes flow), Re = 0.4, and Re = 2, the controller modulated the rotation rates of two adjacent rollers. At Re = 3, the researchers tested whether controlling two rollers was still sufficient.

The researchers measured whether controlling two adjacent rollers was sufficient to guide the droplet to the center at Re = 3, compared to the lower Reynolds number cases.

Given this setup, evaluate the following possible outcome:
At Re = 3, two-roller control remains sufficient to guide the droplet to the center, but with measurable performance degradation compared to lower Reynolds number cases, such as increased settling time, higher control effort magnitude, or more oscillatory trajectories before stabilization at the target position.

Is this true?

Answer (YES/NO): NO